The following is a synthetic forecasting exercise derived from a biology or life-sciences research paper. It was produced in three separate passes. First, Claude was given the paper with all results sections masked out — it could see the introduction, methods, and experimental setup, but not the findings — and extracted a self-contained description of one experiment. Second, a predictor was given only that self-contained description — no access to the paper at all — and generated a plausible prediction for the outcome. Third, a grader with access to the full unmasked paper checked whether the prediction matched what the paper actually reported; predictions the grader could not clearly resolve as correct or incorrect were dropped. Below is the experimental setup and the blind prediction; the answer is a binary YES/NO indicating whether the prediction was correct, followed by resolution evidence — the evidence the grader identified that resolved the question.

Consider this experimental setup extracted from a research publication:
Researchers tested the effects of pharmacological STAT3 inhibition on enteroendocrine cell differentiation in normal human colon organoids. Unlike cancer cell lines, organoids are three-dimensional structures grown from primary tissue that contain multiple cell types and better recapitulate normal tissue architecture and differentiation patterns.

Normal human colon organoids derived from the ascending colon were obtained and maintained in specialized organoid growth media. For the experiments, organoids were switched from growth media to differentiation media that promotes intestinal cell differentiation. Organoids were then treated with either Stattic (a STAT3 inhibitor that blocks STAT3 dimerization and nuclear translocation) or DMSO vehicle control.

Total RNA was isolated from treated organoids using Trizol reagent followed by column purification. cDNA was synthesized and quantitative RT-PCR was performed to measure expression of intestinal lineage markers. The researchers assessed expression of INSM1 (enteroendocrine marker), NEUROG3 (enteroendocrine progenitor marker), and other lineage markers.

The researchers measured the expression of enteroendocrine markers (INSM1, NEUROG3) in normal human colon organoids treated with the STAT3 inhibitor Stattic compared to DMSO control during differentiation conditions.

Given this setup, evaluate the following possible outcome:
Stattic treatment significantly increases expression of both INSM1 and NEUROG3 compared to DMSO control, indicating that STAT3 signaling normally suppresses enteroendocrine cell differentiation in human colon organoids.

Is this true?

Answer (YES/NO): NO